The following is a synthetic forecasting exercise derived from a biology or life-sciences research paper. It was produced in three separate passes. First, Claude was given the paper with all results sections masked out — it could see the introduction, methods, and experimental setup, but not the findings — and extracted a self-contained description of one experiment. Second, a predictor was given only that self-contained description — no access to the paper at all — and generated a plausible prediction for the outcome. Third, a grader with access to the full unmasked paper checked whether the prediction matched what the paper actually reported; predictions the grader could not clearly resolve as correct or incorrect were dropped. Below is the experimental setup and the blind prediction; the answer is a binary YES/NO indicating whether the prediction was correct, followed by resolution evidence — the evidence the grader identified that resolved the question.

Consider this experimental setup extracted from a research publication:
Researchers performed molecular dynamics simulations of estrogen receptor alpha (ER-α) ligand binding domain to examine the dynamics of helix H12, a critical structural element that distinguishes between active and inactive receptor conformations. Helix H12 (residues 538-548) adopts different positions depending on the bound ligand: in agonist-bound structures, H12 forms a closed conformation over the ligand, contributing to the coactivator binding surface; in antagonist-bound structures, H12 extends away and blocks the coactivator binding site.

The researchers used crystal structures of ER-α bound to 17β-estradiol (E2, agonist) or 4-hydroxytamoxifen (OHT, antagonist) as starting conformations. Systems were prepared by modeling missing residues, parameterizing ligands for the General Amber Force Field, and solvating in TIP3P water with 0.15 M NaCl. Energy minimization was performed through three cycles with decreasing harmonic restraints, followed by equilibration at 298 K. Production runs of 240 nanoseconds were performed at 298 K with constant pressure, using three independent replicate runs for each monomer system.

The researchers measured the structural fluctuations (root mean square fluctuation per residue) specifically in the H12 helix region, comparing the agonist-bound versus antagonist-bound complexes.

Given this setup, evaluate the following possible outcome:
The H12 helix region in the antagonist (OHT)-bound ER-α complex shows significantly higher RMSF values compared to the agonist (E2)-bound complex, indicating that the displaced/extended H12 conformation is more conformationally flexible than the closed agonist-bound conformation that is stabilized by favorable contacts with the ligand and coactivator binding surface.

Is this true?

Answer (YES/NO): NO